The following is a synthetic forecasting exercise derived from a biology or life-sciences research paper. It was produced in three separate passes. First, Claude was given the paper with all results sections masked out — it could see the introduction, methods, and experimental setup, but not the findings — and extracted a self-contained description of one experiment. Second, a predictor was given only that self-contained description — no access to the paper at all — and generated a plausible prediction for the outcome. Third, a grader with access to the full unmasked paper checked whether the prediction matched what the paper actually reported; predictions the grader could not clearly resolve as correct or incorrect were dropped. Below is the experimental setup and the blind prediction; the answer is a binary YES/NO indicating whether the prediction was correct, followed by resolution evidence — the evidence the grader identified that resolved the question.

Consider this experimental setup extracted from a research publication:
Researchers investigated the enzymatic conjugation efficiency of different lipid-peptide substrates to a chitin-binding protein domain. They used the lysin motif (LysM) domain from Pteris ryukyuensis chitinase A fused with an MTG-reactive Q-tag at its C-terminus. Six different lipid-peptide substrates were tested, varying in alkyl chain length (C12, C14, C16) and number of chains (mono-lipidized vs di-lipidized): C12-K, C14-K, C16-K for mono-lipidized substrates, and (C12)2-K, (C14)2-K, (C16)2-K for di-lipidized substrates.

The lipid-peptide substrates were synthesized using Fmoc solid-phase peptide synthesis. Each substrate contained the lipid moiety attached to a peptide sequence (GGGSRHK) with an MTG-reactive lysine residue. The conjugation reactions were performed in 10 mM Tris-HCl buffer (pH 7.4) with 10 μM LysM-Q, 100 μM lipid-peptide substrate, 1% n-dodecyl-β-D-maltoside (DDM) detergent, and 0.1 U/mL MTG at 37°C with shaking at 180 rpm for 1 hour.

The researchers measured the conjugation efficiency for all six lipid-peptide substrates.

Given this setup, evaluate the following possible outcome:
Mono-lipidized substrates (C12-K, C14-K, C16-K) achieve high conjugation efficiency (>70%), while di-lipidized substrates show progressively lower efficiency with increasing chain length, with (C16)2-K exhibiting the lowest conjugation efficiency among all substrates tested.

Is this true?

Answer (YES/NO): NO